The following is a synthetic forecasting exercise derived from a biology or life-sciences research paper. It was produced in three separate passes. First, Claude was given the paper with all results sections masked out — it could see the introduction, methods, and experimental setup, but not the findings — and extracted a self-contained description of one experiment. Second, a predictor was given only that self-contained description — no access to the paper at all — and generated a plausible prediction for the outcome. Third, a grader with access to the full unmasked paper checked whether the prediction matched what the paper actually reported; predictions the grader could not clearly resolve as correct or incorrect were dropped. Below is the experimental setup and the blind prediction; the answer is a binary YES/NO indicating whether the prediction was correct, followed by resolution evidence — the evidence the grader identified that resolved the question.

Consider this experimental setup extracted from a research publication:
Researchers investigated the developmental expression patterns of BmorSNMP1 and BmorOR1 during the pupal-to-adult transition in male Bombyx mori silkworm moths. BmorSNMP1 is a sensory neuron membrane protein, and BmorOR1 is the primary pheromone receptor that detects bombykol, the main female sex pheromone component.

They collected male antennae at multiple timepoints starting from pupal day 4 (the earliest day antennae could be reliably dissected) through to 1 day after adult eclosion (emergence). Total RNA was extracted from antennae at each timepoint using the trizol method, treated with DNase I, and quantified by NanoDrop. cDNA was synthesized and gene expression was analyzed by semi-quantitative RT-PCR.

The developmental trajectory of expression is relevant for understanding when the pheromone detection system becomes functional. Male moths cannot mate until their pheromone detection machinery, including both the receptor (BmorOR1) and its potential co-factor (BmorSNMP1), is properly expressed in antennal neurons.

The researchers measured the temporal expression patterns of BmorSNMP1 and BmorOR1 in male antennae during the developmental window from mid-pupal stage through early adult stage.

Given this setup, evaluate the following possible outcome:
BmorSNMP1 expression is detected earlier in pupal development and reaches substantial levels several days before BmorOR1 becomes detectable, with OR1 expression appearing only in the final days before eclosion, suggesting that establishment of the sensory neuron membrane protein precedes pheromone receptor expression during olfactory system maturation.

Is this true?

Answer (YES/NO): NO